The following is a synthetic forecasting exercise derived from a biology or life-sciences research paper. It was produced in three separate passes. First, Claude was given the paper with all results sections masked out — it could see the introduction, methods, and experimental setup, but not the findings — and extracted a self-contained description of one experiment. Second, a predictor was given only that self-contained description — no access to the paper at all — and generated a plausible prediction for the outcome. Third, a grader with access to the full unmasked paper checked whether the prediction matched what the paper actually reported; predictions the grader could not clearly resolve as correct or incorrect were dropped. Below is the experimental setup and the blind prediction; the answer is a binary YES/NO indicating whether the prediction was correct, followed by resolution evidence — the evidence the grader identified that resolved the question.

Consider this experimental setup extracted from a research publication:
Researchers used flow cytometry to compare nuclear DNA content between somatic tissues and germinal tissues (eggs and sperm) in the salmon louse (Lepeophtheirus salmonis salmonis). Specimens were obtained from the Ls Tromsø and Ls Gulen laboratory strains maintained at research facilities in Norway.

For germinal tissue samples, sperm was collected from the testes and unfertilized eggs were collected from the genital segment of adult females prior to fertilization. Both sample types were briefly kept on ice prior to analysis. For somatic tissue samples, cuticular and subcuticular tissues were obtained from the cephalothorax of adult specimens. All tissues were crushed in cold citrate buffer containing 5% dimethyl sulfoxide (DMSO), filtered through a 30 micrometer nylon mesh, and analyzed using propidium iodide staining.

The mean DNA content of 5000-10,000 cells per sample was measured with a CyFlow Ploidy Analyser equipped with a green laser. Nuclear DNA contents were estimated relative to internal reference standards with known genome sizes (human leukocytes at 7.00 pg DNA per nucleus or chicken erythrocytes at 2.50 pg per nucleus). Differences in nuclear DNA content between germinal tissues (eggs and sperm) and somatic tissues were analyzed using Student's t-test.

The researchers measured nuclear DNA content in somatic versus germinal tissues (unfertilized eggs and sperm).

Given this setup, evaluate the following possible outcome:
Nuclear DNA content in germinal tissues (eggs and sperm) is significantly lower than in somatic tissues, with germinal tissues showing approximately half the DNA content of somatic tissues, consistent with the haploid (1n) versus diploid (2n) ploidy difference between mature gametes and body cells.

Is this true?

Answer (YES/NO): NO